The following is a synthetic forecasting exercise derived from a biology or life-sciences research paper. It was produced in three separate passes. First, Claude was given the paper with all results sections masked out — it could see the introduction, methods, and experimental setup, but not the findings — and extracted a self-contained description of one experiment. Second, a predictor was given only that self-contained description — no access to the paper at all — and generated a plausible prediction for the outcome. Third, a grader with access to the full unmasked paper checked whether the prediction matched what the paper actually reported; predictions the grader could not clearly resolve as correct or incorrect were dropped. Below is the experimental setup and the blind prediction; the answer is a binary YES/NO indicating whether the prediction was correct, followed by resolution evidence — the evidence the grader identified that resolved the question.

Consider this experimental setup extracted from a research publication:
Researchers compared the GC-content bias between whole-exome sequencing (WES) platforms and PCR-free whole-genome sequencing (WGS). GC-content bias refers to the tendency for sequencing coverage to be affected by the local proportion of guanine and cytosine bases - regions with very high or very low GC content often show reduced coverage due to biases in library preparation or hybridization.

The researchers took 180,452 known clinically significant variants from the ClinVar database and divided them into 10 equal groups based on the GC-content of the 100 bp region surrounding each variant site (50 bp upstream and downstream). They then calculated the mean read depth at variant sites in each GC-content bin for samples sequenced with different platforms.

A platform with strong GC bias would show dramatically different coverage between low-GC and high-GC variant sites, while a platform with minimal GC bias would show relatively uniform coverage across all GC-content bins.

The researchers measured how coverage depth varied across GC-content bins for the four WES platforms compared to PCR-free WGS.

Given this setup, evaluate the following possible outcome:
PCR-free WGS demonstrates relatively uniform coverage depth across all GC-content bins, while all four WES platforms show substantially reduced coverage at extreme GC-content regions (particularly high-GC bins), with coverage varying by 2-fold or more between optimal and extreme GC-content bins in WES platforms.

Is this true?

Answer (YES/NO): NO